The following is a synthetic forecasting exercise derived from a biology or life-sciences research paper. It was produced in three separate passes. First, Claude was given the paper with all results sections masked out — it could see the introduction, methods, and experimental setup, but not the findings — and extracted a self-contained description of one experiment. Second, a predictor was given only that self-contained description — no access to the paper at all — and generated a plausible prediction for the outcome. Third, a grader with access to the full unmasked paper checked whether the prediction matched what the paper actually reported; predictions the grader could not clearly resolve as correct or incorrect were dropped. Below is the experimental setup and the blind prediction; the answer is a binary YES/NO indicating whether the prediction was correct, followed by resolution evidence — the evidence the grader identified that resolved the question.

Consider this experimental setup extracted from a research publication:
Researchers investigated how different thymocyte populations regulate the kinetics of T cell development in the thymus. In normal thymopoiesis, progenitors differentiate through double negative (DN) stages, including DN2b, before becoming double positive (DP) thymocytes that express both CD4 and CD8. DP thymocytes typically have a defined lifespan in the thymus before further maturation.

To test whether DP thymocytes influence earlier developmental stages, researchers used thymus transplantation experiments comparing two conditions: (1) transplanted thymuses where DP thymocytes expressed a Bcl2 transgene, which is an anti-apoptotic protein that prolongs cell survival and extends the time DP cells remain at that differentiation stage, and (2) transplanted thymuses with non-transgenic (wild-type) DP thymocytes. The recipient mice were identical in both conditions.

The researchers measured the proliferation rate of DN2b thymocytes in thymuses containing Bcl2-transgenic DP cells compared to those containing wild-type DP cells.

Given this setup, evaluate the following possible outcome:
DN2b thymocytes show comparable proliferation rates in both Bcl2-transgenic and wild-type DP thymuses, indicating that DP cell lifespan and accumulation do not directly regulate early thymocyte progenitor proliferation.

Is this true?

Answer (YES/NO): NO